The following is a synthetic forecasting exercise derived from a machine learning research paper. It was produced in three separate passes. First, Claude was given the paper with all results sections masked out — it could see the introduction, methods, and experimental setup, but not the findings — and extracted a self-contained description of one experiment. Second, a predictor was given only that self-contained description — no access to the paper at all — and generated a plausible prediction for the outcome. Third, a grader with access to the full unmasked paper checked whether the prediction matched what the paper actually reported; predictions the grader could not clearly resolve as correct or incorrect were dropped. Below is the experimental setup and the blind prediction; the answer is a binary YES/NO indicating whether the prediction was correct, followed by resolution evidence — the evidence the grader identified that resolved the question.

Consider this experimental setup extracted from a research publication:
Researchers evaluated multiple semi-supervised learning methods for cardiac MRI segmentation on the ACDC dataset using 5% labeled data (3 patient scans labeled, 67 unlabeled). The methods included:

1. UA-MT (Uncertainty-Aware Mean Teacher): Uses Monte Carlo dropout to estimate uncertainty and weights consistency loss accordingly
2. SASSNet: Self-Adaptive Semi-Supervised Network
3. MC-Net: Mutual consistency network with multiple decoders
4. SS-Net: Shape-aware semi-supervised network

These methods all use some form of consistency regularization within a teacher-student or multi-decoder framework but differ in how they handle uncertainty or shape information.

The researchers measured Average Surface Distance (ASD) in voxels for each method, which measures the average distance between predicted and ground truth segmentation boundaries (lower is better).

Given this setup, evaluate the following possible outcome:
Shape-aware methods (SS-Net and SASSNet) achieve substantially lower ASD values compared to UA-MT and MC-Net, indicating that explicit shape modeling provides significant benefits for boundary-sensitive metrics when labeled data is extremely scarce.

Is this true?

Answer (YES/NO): NO